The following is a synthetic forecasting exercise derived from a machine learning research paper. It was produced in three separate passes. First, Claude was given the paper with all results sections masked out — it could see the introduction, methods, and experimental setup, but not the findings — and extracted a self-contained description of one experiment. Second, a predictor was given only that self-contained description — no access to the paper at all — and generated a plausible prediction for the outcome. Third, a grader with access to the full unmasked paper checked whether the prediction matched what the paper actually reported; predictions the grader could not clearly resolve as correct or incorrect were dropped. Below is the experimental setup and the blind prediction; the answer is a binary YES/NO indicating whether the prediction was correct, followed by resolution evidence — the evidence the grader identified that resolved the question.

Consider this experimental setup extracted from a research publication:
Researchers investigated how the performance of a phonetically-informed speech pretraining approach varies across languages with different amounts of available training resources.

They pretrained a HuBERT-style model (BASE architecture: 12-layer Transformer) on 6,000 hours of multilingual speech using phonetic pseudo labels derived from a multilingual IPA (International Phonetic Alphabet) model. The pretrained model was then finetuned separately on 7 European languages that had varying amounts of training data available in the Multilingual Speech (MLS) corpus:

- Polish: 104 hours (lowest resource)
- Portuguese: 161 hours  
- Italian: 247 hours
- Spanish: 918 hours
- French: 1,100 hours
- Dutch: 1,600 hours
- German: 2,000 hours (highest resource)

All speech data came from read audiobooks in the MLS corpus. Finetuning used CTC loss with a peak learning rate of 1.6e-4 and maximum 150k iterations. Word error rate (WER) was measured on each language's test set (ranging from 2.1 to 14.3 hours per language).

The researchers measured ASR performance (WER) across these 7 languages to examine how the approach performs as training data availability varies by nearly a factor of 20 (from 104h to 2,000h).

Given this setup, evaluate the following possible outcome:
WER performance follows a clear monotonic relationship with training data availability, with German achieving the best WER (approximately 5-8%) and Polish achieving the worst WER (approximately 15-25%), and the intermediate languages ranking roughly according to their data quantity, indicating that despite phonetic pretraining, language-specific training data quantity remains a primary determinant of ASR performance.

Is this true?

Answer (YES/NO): NO